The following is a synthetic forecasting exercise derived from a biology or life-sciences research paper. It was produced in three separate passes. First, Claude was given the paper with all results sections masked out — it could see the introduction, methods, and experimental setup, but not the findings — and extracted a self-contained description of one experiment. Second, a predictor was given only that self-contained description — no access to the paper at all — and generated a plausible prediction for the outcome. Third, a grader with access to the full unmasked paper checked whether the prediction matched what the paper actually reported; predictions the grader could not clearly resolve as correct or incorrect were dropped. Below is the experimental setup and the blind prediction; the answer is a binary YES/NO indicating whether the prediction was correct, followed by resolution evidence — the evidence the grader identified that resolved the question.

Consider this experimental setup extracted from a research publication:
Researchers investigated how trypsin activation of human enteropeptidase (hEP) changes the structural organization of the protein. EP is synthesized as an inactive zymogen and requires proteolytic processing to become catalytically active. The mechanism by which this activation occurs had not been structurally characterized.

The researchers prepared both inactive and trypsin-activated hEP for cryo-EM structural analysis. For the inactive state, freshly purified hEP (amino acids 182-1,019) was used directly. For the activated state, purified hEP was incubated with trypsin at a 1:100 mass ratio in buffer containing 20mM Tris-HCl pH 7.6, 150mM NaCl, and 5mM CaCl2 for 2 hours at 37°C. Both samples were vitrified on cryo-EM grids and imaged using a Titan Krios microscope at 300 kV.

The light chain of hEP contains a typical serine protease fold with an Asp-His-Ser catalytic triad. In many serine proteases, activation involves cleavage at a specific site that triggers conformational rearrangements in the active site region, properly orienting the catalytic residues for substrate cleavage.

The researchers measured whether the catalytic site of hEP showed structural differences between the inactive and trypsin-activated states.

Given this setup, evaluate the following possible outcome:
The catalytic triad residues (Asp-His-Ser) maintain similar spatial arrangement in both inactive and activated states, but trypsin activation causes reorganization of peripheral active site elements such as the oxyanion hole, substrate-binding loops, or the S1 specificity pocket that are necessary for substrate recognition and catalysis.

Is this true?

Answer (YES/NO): YES